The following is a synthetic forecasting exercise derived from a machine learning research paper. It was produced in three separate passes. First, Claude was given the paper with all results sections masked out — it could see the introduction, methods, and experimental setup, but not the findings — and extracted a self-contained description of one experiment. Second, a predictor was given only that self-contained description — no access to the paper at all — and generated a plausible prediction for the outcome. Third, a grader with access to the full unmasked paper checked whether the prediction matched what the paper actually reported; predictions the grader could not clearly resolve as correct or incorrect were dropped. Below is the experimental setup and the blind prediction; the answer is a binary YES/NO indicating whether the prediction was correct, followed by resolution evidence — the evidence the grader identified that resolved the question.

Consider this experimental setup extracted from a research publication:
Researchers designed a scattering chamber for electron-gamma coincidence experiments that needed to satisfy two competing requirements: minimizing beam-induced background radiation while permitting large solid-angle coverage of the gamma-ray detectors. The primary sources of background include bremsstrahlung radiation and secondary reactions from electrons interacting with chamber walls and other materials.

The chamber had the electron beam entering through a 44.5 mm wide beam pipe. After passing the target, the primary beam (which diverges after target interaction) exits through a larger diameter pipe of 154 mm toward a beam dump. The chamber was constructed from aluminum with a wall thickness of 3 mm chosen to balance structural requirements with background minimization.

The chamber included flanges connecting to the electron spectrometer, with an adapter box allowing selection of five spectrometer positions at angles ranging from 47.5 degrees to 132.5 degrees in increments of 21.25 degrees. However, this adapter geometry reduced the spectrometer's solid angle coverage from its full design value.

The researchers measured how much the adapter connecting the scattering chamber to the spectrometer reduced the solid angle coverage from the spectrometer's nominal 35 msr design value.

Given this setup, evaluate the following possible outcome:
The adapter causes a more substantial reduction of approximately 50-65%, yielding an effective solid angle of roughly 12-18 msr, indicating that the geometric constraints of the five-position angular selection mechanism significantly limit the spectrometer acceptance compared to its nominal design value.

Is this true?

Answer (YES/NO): NO